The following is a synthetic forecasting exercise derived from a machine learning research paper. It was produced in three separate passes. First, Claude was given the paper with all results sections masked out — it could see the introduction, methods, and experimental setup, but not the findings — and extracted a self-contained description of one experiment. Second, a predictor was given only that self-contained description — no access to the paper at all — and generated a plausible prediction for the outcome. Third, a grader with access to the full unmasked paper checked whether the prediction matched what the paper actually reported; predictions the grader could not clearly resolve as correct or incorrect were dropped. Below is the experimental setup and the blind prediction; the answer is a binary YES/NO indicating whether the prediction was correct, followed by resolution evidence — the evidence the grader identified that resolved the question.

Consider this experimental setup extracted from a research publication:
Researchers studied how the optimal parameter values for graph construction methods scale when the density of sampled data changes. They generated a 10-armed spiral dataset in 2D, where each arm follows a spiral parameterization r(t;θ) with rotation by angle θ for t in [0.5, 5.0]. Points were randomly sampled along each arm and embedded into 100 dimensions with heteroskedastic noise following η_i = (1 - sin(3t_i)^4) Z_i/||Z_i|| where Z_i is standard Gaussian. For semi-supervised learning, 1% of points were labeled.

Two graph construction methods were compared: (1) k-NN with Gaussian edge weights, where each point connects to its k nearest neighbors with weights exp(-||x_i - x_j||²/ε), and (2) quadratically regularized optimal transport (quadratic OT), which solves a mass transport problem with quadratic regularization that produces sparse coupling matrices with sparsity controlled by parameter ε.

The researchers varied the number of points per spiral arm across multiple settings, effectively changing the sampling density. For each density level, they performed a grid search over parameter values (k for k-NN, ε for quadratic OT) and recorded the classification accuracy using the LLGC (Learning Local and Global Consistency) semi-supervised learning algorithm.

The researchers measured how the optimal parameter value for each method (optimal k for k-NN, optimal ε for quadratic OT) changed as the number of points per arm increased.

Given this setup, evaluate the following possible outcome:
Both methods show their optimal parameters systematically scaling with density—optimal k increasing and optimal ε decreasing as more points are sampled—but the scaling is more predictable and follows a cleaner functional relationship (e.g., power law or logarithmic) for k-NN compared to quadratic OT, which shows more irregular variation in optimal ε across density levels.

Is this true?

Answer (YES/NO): NO